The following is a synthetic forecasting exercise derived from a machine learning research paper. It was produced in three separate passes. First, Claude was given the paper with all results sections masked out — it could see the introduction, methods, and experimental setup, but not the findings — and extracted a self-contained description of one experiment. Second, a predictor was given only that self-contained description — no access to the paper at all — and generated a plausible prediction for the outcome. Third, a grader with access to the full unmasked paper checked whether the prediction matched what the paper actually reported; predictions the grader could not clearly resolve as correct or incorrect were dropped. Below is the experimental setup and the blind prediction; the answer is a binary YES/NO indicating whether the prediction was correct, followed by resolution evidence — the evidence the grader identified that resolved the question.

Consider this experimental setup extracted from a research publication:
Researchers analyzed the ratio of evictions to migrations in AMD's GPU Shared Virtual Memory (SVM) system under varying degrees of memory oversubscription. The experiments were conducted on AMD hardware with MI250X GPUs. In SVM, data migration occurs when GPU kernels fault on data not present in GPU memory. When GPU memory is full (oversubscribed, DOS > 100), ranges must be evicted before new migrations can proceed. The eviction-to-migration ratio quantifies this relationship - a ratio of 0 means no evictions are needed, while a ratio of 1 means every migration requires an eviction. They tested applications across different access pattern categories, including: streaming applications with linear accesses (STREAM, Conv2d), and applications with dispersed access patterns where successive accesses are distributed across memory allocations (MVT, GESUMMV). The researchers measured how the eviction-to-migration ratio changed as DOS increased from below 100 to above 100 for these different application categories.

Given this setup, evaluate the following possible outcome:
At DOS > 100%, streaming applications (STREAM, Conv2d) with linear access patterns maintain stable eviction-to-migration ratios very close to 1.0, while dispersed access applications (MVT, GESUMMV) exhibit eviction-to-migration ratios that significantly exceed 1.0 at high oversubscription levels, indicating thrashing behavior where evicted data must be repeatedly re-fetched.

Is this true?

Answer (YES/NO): NO